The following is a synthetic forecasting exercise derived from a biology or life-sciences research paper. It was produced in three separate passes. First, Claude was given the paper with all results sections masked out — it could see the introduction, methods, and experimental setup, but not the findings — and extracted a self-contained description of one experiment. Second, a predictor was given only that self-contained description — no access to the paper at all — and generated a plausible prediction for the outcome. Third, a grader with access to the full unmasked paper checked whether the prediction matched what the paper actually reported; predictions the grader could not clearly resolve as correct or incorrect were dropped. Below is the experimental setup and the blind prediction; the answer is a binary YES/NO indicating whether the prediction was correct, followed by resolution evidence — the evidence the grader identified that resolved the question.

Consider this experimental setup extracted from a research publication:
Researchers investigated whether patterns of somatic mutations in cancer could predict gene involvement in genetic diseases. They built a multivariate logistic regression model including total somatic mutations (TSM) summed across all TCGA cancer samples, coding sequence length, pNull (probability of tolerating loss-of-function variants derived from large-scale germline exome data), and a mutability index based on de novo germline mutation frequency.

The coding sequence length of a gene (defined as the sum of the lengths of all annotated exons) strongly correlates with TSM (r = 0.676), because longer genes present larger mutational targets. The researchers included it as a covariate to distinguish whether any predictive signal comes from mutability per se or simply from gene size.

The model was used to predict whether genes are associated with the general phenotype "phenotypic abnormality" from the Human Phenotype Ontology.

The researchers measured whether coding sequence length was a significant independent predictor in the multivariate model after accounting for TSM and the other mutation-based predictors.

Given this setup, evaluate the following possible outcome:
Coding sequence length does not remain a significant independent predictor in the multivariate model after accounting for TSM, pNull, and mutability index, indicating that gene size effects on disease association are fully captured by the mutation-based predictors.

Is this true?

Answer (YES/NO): YES